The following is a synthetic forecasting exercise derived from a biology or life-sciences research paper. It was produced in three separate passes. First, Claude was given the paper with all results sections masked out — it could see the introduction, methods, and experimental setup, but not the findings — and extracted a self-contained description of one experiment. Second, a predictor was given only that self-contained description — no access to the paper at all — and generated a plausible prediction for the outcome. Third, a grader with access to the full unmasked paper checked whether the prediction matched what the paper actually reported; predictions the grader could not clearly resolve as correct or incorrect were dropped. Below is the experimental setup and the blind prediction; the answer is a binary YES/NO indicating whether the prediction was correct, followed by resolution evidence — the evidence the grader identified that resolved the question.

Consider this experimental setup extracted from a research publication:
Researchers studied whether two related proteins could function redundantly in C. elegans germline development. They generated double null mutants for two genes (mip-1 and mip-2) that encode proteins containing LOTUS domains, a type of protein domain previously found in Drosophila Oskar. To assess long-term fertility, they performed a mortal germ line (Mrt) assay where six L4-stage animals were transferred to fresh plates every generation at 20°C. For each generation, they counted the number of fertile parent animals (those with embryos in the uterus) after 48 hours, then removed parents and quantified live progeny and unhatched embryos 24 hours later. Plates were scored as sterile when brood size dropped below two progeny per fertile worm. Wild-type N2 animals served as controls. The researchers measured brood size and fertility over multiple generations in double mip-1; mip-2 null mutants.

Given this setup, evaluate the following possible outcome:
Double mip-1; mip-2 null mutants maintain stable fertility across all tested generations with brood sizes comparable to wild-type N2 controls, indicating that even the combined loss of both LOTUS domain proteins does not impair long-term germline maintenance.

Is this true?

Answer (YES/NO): NO